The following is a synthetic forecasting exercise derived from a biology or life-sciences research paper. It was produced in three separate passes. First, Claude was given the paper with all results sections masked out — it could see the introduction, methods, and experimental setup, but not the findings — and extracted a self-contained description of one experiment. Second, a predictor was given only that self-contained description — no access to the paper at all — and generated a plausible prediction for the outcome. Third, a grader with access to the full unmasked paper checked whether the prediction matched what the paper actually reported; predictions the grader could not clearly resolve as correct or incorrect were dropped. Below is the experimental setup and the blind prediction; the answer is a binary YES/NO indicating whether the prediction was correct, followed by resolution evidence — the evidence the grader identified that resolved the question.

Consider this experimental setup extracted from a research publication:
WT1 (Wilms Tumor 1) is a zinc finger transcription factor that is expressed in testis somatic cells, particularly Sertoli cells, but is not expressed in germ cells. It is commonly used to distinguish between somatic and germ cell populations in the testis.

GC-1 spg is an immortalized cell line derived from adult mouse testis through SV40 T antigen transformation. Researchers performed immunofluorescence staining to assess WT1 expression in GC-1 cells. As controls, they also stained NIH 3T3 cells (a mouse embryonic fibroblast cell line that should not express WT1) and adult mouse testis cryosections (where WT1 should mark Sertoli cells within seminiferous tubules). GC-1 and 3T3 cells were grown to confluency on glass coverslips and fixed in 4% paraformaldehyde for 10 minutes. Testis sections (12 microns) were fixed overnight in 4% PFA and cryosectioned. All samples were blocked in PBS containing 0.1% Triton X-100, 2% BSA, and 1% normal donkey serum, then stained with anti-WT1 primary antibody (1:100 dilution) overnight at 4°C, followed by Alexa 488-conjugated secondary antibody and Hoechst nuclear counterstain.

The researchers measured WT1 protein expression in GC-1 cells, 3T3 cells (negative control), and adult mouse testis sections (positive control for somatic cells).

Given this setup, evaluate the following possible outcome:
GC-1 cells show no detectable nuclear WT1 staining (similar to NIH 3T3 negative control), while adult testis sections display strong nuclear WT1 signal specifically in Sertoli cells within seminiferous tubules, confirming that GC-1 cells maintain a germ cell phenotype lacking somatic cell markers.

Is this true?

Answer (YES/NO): NO